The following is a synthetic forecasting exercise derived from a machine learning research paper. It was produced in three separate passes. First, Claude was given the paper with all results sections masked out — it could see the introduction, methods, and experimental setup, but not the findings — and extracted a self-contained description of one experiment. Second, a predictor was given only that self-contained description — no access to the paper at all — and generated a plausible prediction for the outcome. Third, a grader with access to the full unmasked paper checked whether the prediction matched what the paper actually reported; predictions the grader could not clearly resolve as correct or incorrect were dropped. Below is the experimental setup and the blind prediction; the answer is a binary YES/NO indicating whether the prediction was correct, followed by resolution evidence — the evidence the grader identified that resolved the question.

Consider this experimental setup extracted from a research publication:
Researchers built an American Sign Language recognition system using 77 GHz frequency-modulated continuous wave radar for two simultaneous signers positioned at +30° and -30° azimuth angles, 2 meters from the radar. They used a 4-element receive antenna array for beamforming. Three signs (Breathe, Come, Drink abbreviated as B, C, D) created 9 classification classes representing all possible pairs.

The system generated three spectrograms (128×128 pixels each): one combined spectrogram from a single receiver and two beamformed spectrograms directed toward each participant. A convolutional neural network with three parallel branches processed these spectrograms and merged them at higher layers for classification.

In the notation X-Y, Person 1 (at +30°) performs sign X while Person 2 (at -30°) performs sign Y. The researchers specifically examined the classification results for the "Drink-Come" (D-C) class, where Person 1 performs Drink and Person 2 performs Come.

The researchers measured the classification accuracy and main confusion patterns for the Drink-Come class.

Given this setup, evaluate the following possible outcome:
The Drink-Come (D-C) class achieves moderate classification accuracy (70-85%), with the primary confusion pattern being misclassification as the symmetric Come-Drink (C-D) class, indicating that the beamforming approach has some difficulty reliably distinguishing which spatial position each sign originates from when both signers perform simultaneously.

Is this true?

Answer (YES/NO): NO